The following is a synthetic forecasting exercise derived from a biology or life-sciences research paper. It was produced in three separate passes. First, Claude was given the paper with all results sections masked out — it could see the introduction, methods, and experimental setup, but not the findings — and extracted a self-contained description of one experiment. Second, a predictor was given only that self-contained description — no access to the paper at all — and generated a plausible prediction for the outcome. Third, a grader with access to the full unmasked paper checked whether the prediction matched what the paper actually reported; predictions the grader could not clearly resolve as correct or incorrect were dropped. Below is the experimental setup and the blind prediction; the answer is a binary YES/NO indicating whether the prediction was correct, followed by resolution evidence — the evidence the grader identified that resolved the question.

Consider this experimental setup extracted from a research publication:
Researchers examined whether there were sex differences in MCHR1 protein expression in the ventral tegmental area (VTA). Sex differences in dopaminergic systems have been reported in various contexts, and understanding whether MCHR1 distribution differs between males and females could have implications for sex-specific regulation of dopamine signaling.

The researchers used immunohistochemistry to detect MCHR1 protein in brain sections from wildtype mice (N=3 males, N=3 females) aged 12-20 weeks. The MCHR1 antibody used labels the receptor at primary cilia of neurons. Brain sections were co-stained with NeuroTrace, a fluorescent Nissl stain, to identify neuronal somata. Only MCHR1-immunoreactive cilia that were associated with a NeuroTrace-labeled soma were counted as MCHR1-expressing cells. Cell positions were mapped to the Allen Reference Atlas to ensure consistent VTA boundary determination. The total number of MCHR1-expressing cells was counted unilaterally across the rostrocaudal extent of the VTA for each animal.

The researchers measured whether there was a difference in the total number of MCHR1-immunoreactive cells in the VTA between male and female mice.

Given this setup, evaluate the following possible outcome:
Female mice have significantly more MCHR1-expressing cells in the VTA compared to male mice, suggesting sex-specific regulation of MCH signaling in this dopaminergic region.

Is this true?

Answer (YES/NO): NO